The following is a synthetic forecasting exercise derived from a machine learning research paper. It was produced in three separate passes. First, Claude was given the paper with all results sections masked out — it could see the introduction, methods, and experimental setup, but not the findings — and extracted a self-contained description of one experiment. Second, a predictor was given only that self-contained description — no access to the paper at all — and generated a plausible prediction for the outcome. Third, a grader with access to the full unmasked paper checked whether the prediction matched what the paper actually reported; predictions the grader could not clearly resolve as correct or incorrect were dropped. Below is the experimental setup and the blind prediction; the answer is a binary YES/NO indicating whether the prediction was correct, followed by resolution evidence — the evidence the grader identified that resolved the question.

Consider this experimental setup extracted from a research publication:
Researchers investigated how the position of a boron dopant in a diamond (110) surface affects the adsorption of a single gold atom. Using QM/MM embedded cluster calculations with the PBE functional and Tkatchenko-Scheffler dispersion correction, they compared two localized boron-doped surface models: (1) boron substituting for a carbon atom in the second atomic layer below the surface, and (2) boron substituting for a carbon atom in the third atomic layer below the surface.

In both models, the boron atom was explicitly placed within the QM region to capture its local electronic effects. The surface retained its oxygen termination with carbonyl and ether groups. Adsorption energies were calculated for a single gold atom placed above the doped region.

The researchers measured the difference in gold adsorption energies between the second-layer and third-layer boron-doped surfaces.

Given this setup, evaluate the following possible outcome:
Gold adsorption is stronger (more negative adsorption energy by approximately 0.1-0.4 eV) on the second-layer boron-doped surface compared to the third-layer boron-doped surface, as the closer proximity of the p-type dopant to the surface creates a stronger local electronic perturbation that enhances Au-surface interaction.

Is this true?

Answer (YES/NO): NO